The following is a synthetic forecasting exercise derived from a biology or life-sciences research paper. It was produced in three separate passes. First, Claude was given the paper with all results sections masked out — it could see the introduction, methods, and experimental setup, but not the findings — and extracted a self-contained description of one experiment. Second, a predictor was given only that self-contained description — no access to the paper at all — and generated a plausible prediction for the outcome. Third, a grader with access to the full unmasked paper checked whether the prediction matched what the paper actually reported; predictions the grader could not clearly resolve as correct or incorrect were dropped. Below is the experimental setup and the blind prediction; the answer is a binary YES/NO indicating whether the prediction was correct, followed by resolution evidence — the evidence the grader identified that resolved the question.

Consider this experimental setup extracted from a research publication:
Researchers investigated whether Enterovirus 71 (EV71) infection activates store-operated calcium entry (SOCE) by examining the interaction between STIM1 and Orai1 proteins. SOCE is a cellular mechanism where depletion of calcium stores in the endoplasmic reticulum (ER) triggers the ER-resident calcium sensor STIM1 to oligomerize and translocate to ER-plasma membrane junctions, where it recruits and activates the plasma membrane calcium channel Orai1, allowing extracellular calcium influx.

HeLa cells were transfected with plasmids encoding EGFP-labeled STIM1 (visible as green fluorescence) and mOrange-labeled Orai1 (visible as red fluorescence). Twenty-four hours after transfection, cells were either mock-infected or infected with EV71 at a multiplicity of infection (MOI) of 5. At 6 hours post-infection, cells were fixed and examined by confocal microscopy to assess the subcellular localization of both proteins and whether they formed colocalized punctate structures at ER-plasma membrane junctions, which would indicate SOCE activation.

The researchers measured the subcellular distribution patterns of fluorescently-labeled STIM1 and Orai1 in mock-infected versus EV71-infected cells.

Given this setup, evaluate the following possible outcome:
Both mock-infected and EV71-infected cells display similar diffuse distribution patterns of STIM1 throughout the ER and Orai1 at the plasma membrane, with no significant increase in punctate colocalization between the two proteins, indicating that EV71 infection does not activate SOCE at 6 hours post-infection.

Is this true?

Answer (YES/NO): NO